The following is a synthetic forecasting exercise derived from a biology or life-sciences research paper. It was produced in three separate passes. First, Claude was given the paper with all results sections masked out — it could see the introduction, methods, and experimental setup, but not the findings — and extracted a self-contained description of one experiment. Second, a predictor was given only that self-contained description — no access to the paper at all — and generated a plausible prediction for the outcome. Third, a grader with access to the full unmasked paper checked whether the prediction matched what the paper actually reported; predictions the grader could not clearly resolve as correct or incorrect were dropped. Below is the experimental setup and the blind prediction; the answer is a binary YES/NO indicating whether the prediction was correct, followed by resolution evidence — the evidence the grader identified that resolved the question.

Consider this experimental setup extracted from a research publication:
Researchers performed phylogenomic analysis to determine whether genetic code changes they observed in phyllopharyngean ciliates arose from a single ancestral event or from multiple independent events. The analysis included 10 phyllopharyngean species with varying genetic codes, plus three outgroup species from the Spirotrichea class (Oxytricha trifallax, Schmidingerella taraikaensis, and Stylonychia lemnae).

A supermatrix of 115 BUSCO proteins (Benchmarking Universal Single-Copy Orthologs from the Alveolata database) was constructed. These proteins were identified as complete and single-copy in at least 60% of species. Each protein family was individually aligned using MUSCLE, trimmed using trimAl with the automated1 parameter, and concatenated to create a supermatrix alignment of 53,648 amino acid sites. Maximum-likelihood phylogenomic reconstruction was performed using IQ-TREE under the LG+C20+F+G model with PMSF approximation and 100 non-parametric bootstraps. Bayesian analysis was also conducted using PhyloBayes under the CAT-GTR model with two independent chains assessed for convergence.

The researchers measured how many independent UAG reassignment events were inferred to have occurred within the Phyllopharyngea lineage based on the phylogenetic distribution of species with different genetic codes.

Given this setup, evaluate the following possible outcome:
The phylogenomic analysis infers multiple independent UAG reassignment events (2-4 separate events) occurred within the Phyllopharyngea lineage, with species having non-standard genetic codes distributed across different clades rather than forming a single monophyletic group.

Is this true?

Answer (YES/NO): YES